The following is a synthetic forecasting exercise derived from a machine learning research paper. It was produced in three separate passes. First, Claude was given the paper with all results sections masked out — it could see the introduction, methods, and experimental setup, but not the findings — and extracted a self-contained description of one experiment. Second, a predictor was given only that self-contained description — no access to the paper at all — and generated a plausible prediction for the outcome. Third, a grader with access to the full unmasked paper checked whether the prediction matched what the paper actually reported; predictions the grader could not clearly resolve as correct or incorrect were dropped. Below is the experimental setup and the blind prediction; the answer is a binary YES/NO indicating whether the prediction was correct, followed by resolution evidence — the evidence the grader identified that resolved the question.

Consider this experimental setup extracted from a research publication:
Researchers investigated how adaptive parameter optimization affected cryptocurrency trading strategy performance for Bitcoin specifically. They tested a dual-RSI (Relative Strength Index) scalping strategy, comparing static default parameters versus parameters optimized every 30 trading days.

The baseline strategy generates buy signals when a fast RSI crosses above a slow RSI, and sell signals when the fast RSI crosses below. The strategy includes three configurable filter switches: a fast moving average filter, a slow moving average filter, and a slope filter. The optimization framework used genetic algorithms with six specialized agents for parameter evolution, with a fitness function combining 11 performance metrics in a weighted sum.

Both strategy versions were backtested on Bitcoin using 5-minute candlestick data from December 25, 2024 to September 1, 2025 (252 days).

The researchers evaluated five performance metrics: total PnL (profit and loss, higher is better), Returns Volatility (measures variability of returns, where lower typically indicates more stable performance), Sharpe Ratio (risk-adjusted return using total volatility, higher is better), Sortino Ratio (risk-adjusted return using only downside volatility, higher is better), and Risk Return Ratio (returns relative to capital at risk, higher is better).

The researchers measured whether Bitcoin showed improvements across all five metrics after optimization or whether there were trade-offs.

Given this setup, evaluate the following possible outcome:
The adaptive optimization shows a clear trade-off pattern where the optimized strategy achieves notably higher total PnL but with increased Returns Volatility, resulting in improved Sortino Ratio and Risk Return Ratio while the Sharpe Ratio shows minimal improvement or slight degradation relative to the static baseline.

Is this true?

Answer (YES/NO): NO